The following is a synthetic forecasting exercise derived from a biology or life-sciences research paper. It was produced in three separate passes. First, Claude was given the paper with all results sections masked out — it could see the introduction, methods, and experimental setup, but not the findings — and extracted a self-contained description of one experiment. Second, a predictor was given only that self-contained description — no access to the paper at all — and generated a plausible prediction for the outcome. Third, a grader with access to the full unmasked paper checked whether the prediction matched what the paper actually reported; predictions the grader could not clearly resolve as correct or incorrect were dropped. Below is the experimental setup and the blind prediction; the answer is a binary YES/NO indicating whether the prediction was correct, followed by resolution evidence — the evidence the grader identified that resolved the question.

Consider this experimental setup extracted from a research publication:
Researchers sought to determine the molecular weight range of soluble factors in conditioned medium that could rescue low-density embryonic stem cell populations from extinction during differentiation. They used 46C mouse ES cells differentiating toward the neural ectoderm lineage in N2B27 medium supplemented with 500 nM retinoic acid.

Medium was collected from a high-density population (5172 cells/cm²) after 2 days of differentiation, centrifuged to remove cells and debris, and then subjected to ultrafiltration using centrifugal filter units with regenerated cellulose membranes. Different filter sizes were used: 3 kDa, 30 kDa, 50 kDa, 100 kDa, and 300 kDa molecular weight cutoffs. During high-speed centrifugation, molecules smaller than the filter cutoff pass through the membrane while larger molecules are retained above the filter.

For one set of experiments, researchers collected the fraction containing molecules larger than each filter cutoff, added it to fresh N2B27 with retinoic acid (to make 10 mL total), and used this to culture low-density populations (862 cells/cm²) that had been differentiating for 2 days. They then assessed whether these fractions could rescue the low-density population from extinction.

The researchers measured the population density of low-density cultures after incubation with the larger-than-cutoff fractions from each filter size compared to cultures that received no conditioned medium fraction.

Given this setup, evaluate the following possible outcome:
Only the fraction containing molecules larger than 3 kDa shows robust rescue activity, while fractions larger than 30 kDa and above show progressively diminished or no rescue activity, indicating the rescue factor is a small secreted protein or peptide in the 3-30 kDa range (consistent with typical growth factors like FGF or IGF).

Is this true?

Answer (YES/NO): NO